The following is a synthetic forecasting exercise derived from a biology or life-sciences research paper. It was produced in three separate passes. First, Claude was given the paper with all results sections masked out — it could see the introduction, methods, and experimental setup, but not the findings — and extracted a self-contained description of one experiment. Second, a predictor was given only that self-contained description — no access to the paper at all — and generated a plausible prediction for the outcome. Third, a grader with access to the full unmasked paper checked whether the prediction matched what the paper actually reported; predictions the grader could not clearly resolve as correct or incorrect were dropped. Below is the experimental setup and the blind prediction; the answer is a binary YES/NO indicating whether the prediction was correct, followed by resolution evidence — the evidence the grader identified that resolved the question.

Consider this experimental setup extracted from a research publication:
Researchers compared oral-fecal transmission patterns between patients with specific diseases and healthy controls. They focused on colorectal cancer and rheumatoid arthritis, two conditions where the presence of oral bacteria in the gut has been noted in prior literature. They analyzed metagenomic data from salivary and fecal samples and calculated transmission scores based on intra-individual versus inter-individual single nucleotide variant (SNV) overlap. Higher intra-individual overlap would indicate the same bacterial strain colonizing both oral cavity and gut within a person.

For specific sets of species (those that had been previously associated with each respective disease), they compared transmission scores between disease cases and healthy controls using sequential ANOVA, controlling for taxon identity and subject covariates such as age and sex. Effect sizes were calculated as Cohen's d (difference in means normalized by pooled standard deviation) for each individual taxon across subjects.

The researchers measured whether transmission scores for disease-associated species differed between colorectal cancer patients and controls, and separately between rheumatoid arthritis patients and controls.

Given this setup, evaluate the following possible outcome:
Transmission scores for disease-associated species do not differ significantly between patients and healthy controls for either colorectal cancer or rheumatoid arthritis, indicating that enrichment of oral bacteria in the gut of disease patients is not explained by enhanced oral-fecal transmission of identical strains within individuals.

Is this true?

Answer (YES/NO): NO